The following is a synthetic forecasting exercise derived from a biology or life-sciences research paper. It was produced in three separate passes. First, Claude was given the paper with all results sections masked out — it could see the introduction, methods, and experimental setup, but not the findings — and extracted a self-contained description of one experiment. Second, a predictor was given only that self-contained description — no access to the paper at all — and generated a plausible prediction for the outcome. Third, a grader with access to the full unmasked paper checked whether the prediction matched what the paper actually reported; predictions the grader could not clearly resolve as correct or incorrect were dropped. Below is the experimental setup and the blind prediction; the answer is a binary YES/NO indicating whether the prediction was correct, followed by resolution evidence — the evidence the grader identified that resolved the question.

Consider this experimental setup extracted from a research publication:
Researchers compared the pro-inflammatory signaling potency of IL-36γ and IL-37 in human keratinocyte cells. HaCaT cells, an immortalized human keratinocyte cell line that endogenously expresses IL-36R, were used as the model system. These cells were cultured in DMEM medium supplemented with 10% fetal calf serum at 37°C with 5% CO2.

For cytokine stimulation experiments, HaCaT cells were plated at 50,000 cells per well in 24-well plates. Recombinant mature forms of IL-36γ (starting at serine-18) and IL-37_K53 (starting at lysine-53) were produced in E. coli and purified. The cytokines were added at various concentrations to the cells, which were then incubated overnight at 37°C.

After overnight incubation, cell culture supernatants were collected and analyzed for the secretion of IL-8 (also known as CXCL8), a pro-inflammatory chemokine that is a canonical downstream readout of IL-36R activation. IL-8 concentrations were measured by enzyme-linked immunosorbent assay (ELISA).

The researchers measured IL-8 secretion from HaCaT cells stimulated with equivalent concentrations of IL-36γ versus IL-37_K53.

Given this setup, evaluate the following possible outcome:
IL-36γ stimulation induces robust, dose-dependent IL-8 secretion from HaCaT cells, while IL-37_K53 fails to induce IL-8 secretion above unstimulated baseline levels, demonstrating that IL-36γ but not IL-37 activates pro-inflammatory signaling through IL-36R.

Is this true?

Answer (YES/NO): NO